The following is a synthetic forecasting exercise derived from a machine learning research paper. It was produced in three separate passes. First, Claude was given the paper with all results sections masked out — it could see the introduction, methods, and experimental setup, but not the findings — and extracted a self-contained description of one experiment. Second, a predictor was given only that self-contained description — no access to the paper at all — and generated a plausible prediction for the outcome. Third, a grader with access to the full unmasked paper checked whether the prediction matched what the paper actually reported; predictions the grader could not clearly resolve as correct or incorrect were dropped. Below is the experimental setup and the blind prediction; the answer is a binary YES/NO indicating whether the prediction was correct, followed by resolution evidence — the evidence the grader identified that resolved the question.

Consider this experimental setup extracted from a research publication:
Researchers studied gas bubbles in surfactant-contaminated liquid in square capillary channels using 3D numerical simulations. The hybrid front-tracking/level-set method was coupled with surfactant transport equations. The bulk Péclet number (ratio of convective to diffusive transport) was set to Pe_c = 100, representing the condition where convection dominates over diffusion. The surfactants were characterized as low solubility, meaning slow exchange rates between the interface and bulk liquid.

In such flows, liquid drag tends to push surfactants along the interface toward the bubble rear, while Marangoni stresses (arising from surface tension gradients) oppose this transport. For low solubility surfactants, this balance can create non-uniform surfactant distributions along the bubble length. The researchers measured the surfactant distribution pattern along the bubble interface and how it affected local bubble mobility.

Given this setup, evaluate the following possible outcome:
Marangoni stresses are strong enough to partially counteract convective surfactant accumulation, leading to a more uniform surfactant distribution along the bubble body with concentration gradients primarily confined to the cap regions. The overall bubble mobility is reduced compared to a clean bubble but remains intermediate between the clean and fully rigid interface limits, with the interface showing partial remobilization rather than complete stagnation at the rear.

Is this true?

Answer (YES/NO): NO